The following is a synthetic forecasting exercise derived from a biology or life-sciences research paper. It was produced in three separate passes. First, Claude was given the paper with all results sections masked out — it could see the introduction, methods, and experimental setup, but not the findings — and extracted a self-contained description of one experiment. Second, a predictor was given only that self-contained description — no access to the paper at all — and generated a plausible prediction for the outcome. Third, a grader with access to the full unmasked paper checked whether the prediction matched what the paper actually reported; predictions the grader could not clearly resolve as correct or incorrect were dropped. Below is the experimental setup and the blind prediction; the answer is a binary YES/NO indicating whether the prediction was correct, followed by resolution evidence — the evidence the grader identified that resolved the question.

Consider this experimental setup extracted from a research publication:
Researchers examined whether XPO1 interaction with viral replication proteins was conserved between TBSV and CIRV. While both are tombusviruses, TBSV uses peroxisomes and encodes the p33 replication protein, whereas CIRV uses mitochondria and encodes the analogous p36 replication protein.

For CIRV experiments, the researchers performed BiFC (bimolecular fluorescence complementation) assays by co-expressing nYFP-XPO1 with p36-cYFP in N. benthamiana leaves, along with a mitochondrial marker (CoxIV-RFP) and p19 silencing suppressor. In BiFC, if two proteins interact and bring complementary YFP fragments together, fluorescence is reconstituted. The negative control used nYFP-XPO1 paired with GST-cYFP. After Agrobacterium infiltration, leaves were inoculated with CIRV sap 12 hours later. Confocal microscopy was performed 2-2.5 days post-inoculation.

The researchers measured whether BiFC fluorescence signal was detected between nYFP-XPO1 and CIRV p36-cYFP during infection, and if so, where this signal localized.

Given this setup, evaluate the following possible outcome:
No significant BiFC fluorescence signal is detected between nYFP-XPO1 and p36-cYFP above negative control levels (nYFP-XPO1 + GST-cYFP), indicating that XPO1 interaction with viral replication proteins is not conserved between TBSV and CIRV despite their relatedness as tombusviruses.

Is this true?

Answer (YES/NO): NO